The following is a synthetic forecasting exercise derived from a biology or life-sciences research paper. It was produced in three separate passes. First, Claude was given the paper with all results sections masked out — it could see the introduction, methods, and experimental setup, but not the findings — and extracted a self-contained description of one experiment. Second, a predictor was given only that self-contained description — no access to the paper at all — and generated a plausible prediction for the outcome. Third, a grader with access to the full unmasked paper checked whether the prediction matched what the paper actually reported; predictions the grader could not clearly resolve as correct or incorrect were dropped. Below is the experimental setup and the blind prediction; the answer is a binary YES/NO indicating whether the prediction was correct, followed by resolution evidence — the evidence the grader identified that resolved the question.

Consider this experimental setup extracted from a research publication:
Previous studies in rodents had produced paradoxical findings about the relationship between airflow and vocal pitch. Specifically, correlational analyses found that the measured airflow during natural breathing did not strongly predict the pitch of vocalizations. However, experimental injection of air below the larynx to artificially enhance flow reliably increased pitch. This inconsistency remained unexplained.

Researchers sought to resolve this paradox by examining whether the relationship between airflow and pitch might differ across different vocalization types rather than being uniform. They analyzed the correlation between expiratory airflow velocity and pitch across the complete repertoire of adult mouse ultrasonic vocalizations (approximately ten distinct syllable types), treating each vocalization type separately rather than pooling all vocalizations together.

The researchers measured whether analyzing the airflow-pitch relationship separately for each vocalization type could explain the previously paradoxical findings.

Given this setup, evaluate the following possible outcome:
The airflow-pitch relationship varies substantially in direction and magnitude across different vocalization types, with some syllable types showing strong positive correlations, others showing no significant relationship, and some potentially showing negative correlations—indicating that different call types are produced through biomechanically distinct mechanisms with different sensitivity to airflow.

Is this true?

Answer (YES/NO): YES